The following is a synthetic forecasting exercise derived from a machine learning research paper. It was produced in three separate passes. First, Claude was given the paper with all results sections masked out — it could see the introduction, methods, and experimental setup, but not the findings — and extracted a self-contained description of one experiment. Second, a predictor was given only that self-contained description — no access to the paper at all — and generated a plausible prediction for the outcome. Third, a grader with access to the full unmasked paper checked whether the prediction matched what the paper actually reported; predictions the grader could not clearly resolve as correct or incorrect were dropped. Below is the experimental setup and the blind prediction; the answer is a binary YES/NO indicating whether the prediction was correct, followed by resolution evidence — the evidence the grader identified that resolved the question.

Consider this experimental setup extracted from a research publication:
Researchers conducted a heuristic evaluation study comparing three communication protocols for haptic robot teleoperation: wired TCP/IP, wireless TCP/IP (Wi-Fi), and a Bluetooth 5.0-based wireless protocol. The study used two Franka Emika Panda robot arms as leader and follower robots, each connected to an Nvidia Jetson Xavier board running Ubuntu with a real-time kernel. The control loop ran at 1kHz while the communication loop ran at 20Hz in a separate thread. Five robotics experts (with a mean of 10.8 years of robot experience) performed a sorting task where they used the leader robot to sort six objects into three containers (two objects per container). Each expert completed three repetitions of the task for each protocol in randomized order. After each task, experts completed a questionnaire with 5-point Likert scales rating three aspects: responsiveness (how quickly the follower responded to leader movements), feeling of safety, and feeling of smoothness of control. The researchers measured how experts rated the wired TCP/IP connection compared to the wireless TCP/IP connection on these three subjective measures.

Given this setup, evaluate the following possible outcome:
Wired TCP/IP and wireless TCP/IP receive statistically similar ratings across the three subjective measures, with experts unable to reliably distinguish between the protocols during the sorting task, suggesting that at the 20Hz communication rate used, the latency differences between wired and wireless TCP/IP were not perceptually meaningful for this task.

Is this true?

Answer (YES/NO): NO